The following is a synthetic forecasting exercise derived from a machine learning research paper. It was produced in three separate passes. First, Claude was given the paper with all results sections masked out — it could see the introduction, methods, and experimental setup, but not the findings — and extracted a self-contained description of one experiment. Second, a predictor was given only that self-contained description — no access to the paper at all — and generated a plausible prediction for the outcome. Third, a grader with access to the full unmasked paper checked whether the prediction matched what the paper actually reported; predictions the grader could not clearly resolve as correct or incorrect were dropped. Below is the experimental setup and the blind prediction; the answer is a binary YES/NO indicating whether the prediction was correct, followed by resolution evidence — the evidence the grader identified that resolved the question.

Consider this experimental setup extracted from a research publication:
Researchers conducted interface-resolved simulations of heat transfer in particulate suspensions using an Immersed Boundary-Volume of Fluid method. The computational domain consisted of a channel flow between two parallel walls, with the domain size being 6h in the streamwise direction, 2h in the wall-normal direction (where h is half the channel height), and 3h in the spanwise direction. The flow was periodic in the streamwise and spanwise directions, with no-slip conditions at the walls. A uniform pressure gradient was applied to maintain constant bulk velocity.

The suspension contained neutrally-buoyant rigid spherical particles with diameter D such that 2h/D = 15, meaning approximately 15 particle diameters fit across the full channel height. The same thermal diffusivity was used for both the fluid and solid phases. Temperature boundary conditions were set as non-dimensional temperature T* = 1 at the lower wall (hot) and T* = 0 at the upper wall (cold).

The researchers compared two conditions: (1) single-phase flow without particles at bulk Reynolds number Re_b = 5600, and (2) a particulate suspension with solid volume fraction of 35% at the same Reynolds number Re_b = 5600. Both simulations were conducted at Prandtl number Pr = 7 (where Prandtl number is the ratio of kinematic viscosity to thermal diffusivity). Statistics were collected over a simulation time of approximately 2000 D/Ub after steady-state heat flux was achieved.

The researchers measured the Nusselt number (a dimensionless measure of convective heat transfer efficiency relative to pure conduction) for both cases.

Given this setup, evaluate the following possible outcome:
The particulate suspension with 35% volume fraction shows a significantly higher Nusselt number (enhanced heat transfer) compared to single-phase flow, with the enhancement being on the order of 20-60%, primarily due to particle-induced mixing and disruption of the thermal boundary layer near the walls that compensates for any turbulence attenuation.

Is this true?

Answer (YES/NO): NO